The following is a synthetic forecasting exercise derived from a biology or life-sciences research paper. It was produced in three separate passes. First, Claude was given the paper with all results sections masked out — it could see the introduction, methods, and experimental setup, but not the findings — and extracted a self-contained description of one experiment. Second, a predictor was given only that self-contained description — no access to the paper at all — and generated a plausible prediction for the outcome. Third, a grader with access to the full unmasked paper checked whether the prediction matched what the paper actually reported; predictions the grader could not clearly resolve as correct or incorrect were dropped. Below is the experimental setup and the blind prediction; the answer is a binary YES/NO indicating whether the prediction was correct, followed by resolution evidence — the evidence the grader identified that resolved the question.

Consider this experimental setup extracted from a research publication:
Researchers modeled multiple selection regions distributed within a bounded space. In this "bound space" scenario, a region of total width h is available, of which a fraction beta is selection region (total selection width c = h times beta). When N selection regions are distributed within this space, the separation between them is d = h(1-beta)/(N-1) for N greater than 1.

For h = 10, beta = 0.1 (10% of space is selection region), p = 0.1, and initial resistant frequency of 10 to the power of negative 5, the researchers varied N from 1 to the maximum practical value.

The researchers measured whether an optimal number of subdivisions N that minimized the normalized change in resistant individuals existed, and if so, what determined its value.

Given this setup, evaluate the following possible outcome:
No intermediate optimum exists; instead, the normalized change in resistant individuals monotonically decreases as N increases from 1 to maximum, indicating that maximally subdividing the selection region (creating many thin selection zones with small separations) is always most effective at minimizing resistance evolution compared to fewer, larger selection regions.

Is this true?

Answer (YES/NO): NO